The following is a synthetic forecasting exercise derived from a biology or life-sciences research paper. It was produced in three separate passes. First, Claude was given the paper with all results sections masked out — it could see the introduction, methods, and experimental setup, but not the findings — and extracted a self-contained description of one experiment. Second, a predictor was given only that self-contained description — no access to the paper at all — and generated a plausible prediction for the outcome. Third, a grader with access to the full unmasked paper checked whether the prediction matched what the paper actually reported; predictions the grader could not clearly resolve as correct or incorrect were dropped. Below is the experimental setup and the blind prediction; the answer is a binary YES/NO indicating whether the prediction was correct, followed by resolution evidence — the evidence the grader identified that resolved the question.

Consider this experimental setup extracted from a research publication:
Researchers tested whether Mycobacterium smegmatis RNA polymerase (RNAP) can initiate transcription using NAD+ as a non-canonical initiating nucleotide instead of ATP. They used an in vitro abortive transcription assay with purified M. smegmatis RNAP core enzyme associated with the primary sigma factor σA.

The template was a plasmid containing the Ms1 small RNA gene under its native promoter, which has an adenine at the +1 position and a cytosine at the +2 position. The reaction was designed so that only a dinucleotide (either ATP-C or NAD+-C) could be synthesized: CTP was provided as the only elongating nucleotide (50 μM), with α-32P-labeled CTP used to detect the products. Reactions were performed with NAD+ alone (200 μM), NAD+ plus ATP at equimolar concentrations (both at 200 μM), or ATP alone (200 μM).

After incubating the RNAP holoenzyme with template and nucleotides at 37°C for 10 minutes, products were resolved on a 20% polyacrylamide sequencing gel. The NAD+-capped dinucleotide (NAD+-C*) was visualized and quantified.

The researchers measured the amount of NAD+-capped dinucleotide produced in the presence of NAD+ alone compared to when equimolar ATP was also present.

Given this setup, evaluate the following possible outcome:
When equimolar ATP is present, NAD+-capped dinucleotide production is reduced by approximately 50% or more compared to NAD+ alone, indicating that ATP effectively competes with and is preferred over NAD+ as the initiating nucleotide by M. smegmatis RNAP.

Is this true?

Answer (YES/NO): YES